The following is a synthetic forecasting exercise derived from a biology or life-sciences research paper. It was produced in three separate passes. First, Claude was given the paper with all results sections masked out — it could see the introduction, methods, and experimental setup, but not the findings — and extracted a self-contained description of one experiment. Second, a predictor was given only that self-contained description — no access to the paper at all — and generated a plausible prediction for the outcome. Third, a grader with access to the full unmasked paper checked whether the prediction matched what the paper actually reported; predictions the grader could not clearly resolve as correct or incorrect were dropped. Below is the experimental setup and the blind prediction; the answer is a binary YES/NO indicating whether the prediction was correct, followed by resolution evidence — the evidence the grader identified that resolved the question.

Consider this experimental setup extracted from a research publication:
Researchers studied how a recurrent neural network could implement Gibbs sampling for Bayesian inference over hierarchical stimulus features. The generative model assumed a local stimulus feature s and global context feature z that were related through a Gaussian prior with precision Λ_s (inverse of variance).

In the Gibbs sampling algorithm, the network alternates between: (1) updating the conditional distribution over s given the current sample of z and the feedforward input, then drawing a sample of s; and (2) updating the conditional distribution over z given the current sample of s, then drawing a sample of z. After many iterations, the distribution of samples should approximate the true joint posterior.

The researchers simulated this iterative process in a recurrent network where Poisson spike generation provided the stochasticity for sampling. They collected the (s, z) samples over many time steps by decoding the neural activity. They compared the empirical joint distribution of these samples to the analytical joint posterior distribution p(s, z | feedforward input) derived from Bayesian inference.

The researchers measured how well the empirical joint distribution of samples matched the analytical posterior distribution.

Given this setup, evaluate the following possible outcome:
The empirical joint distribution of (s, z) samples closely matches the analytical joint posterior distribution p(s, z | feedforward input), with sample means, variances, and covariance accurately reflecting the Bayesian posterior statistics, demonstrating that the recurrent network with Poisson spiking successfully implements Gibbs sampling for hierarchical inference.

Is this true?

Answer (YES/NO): YES